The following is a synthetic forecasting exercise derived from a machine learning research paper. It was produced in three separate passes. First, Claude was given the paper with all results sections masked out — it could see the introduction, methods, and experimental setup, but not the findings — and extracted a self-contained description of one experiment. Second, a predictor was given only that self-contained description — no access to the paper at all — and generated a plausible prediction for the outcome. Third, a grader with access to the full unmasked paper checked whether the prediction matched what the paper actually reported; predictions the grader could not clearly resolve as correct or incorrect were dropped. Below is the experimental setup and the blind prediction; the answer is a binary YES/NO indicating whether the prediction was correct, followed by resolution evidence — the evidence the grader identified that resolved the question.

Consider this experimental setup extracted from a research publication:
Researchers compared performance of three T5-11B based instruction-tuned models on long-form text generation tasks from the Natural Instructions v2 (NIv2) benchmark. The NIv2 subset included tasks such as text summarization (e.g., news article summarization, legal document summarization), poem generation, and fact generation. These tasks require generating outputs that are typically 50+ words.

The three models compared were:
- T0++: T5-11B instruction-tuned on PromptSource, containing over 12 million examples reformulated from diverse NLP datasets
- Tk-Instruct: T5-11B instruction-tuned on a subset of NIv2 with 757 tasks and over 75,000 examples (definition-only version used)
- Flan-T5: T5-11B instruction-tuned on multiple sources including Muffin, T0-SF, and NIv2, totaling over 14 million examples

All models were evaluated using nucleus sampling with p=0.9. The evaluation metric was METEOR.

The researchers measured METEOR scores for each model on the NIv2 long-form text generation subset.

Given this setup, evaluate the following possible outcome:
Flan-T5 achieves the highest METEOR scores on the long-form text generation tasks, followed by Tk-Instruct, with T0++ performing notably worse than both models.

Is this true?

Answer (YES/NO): YES